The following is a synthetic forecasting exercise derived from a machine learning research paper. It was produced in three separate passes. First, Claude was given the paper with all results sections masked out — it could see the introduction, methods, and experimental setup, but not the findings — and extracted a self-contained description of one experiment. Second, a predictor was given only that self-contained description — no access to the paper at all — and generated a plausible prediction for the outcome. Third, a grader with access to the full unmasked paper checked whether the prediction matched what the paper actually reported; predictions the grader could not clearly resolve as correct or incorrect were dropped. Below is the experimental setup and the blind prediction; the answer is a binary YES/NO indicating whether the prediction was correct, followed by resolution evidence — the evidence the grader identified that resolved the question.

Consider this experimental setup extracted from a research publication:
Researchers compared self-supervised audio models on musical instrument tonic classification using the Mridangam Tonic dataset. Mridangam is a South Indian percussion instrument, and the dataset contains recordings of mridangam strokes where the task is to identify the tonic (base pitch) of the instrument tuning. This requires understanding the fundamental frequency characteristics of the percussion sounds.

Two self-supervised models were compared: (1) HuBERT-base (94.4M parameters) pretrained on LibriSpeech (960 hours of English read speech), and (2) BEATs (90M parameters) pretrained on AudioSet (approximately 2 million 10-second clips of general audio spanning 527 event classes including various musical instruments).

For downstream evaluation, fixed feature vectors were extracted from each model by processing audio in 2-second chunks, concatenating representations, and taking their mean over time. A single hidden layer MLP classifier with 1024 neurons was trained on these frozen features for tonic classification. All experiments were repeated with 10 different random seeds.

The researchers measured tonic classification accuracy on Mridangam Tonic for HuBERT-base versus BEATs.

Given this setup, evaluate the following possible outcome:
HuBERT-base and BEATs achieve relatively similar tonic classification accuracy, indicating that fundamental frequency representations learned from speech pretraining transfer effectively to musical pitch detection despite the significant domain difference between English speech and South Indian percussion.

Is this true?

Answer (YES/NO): NO